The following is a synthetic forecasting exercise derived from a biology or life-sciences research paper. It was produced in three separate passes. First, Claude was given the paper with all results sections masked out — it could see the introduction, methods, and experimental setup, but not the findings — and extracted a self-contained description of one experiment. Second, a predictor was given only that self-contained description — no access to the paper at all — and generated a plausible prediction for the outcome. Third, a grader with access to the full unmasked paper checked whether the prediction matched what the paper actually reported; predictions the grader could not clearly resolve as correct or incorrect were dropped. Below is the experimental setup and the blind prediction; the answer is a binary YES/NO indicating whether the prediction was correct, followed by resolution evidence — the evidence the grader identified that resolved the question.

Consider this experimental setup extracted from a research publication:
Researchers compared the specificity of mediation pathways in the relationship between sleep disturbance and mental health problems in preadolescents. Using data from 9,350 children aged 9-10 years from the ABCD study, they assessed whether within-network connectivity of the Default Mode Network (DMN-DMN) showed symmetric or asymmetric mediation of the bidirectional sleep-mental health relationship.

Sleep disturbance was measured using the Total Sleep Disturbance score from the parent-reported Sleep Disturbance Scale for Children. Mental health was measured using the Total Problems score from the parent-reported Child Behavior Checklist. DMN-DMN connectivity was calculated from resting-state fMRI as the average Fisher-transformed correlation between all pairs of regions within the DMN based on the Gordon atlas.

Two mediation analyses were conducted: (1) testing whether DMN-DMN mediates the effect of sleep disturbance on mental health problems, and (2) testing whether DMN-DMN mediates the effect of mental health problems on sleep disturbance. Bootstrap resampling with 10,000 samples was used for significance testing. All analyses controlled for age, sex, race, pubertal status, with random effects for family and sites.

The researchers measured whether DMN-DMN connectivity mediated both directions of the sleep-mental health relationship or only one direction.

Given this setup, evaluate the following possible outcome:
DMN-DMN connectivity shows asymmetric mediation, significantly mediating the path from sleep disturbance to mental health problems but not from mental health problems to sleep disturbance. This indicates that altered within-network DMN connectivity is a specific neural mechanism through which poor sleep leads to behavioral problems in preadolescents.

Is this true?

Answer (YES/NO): NO